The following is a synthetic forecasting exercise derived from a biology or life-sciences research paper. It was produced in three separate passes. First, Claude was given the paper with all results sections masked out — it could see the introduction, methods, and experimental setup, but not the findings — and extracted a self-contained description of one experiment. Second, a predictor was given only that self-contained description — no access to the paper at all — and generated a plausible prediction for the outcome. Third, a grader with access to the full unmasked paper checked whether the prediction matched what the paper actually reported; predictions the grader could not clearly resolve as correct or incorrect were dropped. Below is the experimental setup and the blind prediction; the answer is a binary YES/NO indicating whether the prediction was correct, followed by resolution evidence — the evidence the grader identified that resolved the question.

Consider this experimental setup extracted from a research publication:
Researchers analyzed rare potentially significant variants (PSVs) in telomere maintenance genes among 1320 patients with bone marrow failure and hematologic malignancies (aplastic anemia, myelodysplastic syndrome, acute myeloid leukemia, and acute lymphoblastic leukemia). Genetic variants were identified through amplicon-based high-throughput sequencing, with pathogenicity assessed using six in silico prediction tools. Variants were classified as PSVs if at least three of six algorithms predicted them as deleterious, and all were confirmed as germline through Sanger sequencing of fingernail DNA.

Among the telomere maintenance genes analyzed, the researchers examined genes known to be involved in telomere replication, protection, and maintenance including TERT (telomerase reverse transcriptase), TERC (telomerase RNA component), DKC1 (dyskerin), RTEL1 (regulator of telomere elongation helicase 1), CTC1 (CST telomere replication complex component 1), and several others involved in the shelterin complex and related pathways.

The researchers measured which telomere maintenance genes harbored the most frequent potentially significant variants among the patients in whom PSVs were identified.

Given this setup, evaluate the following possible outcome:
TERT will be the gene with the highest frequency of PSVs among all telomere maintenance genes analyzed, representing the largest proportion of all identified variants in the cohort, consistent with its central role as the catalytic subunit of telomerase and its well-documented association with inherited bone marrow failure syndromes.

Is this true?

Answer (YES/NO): NO